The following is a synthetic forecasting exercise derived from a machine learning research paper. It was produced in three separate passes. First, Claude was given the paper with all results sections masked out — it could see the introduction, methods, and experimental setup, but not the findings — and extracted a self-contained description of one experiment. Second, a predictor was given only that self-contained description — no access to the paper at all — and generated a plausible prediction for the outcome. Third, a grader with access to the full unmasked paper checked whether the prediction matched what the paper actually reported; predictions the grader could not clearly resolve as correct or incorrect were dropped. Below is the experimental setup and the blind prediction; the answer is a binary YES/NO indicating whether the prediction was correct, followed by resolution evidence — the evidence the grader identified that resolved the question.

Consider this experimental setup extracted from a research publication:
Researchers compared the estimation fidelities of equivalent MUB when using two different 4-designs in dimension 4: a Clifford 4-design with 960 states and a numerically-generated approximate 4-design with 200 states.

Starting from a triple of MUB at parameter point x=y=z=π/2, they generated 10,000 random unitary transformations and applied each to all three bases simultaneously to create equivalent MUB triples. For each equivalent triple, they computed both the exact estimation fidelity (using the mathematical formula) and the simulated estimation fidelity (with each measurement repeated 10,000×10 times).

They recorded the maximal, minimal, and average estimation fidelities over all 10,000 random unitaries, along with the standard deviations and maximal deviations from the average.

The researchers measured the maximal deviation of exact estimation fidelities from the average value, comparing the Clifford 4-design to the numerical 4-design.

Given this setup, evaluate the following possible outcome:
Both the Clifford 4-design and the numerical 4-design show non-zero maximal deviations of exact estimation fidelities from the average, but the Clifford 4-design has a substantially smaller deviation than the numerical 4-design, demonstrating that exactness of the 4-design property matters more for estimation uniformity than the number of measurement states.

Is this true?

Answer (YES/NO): NO